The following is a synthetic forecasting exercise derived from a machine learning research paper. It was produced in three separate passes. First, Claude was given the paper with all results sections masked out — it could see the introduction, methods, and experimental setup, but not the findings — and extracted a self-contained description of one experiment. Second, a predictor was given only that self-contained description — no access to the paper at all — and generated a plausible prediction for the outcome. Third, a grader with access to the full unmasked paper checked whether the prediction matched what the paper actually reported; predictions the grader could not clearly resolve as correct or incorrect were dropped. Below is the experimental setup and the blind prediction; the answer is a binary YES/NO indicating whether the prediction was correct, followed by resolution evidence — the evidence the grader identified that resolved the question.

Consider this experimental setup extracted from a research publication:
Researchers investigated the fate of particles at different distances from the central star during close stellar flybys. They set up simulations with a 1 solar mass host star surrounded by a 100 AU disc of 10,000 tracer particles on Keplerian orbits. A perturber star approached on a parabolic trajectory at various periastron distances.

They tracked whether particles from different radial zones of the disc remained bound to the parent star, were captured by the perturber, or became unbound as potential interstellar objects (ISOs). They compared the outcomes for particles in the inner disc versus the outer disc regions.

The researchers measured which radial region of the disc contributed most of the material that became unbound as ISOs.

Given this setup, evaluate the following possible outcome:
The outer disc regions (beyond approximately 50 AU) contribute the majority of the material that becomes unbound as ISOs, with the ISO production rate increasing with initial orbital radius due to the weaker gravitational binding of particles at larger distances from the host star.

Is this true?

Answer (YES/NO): YES